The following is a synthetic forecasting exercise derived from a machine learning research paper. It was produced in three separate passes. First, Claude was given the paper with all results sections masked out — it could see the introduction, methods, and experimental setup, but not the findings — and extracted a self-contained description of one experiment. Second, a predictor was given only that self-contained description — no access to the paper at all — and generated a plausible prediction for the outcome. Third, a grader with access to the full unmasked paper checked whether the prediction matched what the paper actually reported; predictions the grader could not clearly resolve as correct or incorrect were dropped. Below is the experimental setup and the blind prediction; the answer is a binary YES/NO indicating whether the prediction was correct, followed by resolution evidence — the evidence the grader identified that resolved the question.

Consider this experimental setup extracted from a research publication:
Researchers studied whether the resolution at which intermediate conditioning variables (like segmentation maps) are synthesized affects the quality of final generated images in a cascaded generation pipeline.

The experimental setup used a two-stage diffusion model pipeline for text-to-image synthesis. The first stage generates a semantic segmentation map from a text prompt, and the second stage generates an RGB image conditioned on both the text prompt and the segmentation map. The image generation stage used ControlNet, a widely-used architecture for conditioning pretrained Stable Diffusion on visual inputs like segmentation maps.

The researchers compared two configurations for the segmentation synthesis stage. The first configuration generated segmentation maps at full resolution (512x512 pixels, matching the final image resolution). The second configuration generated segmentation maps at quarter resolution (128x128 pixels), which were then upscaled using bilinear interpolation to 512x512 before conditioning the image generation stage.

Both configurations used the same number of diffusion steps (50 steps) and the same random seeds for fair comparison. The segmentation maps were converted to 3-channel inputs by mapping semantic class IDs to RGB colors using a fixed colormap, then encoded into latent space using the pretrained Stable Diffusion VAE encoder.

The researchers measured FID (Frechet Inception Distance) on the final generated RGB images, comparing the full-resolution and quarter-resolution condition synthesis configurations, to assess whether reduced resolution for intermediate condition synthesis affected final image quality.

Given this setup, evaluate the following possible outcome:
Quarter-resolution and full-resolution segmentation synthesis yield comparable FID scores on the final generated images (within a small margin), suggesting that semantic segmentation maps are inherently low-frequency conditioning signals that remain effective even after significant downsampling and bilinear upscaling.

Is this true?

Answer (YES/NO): YES